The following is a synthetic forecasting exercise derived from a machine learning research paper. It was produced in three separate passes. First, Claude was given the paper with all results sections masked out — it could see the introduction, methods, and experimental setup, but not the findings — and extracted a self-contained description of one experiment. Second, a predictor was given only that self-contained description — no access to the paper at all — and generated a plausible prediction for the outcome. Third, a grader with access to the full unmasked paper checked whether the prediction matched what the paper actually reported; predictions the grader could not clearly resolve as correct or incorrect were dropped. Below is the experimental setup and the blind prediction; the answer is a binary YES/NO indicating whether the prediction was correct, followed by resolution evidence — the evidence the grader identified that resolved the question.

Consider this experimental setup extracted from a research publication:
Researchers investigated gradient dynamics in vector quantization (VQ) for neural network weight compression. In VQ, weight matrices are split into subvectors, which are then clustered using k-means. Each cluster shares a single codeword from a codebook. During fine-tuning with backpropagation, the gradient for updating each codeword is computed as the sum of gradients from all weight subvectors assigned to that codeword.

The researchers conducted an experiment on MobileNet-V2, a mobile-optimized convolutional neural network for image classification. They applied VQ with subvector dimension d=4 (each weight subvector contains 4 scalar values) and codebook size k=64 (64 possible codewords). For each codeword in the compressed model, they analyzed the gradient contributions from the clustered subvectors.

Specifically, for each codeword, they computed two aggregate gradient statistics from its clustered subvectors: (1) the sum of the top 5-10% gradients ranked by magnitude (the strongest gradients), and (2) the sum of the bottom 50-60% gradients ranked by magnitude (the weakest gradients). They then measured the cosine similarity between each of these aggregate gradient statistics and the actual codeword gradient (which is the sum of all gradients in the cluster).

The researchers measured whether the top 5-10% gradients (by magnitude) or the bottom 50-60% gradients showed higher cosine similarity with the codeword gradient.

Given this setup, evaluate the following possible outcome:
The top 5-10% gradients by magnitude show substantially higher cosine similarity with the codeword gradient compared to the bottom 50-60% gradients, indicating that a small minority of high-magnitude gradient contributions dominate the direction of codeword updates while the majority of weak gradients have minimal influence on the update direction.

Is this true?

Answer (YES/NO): YES